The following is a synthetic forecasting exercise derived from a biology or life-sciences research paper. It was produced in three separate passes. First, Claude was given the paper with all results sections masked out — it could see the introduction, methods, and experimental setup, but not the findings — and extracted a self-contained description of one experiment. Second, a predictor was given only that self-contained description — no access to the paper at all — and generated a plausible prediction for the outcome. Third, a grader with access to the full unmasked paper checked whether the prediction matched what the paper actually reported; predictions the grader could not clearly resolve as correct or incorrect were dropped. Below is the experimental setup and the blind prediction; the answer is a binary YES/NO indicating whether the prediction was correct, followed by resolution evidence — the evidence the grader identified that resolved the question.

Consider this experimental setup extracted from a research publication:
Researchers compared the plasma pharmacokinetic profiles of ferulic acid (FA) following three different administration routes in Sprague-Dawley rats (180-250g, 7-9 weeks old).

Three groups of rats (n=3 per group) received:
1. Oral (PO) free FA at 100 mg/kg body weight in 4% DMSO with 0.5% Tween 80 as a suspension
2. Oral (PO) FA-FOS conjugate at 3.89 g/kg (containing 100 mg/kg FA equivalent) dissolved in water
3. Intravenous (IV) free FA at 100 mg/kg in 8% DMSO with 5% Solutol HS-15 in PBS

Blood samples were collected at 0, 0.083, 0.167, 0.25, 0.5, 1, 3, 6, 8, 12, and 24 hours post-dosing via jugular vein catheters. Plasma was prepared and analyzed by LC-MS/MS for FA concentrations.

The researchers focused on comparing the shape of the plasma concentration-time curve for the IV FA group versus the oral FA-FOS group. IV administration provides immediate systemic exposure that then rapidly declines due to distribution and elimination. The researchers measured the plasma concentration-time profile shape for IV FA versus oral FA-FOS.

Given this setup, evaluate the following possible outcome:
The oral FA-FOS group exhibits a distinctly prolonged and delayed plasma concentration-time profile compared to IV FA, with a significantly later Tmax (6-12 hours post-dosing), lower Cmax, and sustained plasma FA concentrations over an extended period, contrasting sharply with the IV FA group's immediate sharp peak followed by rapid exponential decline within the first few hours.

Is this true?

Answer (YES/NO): NO